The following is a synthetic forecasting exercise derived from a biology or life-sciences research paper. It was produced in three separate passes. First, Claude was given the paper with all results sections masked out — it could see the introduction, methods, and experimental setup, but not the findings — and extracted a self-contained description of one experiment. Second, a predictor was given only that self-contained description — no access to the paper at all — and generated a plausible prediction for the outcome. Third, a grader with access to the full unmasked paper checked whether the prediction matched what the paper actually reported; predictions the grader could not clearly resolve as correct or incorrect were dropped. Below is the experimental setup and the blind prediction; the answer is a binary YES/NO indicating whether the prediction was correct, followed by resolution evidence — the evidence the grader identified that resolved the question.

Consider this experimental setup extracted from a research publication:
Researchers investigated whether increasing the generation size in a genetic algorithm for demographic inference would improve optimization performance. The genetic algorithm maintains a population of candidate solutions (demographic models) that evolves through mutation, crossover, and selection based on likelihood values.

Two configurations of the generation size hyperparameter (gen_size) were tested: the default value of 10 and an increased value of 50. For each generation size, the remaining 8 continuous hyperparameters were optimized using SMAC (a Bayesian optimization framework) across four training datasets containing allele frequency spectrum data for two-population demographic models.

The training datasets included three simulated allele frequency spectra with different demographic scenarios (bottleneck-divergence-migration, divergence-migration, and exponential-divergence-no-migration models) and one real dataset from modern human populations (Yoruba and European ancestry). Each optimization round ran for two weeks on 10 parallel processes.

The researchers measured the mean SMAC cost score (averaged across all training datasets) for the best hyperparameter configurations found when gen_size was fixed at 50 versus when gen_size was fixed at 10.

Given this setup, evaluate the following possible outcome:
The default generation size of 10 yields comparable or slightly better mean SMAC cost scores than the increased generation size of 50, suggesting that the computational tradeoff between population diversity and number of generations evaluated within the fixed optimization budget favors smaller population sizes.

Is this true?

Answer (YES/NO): YES